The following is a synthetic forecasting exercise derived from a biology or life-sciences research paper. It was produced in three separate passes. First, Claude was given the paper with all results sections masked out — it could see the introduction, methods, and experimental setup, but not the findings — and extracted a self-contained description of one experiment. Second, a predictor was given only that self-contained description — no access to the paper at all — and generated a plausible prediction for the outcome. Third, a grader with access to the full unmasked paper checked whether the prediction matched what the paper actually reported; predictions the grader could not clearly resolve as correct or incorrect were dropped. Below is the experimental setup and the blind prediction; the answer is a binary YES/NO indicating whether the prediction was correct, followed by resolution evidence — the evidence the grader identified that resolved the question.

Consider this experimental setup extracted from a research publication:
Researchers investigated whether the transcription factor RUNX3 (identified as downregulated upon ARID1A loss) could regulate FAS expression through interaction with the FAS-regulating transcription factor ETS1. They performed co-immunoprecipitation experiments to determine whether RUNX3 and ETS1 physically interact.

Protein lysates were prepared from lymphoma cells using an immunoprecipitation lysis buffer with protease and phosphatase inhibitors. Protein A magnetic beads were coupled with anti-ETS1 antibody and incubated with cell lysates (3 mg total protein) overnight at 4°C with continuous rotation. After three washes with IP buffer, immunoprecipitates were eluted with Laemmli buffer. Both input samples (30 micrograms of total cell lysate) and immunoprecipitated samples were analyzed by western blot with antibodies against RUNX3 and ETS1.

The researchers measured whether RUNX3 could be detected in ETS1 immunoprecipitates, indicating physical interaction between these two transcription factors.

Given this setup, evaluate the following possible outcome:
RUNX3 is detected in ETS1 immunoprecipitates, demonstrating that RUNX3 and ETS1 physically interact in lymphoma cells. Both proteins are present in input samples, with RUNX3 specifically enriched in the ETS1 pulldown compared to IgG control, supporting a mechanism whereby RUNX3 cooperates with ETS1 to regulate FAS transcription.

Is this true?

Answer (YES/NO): YES